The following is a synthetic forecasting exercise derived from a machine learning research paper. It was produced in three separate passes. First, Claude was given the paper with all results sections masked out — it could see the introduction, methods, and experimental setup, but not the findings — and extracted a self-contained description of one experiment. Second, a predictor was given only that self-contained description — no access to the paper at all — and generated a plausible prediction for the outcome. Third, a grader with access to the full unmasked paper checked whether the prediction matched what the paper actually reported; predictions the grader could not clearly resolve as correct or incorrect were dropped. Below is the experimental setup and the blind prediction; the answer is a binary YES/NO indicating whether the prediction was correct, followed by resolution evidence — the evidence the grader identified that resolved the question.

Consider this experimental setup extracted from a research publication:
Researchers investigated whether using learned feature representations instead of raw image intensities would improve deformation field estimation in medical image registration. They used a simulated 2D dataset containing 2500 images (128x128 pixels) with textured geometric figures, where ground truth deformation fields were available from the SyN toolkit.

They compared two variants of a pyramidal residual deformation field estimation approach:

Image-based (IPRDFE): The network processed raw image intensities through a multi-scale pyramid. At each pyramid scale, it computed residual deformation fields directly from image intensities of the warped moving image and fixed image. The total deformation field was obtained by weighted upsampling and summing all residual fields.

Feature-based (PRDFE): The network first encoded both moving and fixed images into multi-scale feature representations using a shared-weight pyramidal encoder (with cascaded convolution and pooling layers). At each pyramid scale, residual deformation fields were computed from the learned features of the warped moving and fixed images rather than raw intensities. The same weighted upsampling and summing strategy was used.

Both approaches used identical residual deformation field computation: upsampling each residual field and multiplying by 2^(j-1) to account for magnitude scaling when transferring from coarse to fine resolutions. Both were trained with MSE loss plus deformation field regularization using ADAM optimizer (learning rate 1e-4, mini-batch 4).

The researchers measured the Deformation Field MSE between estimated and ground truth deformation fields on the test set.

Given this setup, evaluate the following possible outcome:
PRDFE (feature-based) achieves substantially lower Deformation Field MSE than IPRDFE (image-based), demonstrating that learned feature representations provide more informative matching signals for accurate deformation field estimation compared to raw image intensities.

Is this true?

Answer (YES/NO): YES